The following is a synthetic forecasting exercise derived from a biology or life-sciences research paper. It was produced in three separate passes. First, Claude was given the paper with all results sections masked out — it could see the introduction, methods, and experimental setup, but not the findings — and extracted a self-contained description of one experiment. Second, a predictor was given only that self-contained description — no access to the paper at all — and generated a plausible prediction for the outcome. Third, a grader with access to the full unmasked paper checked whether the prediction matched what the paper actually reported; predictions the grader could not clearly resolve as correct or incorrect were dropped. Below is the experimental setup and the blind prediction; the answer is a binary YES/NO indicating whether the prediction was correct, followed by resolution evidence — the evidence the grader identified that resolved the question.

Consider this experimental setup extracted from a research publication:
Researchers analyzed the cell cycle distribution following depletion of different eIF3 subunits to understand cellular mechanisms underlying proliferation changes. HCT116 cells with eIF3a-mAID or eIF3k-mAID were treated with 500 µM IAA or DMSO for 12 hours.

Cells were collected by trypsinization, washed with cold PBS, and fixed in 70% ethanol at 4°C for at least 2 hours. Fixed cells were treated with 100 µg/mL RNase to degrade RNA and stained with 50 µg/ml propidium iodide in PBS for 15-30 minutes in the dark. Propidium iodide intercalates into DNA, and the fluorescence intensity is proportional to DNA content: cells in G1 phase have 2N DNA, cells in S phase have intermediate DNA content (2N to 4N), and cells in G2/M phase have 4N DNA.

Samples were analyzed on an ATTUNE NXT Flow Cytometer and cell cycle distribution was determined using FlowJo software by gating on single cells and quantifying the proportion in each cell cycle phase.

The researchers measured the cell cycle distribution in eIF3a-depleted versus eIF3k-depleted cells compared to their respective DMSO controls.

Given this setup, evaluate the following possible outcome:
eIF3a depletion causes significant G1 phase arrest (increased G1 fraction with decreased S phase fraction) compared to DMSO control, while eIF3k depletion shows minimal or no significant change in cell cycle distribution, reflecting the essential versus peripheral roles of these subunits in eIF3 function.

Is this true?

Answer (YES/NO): YES